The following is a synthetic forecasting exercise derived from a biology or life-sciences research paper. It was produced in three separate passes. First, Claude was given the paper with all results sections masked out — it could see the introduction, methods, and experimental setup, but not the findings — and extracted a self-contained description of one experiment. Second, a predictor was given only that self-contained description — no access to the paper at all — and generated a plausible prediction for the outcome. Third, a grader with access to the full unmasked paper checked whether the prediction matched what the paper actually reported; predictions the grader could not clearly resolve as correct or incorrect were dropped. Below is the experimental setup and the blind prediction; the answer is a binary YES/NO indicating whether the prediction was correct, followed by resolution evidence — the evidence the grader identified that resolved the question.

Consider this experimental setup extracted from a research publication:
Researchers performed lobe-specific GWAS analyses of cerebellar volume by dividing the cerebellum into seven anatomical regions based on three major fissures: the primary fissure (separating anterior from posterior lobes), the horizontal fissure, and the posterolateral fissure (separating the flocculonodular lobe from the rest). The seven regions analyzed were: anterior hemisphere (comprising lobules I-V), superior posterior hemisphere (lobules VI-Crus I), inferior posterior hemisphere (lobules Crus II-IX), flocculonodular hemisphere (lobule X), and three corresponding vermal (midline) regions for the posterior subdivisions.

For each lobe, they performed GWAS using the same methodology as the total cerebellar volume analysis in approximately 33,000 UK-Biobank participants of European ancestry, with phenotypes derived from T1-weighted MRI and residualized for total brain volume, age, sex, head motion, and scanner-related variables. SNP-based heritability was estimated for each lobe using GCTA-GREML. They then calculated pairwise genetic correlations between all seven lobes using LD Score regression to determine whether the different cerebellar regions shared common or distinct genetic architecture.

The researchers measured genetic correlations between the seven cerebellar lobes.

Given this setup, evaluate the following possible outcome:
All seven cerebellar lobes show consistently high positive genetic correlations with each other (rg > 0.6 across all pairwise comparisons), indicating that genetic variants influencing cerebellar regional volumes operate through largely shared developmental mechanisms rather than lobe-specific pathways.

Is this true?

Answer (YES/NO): NO